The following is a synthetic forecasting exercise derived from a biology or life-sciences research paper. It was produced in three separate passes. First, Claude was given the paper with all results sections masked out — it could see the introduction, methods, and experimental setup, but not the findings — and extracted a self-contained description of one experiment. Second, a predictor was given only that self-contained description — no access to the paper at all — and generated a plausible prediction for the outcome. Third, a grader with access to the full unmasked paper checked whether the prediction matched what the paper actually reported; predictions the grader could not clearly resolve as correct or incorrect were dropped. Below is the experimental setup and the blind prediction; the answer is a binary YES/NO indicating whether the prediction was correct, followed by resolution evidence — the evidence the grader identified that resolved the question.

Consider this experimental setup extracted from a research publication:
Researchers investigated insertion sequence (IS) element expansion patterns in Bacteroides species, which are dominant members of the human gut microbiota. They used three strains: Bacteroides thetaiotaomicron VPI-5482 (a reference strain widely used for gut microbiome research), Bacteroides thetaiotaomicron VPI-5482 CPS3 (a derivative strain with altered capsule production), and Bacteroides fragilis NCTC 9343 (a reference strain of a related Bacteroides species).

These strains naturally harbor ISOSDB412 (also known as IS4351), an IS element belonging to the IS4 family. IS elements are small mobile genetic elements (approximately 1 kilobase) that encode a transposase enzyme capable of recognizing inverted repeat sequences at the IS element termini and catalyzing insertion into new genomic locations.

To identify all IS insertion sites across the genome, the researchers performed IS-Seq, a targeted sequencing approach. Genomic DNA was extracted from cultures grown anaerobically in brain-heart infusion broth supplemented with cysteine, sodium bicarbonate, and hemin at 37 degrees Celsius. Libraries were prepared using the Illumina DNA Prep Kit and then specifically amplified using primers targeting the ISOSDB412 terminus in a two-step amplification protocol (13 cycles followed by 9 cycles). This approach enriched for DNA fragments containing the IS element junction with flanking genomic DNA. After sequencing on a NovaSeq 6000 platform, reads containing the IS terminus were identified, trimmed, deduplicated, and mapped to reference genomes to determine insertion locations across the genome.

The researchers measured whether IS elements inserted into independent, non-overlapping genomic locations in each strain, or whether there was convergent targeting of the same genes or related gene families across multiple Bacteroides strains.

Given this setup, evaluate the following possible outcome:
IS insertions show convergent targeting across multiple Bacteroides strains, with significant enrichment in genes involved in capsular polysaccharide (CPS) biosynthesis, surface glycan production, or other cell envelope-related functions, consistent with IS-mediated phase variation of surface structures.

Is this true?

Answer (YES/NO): NO